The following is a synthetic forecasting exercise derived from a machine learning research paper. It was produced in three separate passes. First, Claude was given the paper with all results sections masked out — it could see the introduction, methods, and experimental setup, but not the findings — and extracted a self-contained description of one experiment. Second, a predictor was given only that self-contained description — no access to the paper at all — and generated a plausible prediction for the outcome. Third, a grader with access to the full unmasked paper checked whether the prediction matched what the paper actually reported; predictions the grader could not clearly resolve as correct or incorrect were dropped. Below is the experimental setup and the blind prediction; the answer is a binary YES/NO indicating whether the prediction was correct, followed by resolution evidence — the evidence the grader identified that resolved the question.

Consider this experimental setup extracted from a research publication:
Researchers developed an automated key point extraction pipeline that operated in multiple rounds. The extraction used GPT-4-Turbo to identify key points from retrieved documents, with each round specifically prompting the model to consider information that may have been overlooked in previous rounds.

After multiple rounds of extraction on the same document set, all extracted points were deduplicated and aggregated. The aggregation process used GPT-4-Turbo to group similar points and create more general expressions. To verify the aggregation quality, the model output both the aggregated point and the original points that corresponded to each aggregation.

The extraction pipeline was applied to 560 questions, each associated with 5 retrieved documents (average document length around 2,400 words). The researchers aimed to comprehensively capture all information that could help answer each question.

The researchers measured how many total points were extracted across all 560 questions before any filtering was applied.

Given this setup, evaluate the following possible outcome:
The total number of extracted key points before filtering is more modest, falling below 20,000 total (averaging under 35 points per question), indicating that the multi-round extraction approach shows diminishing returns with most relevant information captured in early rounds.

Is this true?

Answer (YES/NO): NO